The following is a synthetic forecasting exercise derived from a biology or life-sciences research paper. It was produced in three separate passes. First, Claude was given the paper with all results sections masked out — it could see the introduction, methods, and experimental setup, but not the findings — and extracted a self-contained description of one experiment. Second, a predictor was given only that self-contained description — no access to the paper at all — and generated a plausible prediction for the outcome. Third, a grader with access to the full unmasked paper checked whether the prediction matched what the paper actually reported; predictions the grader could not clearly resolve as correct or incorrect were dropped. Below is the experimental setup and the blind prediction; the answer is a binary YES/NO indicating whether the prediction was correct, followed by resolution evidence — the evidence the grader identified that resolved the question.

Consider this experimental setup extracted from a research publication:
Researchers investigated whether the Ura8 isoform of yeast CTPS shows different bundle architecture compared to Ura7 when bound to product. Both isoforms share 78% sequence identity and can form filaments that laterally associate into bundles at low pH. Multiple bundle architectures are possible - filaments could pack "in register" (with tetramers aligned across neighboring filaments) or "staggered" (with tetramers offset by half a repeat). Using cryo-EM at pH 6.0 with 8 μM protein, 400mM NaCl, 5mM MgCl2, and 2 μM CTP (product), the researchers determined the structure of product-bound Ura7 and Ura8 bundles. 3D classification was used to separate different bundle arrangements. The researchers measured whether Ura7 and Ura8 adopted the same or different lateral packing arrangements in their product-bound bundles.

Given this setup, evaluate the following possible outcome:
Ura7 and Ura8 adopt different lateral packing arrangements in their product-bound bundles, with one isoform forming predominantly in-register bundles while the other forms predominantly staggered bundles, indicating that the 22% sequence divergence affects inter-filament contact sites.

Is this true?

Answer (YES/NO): YES